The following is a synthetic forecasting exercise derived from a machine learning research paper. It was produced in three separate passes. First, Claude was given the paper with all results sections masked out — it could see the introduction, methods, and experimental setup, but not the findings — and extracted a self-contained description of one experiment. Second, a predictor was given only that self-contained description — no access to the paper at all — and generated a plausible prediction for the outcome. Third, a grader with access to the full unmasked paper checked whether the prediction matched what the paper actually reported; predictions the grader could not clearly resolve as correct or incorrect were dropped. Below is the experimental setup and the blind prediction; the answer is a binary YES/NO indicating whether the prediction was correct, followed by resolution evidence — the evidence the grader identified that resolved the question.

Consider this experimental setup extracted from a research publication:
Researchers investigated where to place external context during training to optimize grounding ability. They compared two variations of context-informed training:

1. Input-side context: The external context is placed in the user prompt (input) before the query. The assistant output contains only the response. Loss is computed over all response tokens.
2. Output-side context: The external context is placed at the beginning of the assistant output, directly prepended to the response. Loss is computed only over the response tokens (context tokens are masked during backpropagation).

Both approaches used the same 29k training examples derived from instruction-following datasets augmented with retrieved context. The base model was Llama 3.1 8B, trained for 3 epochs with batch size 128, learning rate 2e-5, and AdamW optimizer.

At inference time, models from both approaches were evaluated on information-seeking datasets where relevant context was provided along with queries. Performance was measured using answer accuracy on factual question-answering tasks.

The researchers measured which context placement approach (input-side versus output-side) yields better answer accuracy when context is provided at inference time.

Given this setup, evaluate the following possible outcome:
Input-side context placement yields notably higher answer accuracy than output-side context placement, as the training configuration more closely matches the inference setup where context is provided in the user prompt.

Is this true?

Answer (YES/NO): NO